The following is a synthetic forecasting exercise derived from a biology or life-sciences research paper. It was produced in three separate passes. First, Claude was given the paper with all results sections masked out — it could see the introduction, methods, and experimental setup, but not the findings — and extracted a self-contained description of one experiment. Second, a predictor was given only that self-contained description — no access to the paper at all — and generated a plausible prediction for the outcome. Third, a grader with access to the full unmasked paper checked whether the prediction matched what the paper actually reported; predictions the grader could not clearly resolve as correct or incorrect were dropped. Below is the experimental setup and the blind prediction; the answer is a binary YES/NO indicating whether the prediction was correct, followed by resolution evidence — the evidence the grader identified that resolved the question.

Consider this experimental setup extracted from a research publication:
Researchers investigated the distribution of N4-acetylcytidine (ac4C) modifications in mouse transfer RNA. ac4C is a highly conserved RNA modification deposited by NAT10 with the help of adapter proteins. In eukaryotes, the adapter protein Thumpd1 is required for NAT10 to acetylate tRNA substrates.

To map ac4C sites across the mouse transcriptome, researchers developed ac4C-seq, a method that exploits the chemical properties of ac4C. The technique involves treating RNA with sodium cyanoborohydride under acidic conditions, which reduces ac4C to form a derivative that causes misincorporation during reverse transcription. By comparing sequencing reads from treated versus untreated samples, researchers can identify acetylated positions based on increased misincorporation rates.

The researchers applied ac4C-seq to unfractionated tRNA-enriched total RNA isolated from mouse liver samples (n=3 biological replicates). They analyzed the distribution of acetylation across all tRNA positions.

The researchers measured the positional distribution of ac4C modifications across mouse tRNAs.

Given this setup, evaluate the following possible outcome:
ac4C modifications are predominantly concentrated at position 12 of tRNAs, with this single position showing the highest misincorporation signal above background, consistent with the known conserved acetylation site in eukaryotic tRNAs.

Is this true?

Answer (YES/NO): YES